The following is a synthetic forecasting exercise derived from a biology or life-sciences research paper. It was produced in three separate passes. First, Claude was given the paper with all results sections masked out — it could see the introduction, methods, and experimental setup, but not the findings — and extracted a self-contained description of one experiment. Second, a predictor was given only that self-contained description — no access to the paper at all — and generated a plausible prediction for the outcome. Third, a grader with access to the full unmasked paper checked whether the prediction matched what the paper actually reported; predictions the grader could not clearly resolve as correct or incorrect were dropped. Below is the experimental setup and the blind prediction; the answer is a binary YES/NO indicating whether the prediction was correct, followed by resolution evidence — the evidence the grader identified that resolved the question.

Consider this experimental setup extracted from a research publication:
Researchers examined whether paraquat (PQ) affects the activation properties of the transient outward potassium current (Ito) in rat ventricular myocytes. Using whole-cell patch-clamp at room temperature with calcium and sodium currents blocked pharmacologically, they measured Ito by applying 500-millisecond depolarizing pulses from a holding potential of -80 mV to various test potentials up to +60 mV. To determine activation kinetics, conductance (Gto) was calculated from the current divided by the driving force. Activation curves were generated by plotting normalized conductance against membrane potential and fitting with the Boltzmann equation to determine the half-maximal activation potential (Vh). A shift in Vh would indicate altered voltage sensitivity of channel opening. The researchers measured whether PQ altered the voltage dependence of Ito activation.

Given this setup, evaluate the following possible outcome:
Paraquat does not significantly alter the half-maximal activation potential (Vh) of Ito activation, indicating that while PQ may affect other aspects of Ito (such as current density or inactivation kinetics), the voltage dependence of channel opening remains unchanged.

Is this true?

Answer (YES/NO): NO